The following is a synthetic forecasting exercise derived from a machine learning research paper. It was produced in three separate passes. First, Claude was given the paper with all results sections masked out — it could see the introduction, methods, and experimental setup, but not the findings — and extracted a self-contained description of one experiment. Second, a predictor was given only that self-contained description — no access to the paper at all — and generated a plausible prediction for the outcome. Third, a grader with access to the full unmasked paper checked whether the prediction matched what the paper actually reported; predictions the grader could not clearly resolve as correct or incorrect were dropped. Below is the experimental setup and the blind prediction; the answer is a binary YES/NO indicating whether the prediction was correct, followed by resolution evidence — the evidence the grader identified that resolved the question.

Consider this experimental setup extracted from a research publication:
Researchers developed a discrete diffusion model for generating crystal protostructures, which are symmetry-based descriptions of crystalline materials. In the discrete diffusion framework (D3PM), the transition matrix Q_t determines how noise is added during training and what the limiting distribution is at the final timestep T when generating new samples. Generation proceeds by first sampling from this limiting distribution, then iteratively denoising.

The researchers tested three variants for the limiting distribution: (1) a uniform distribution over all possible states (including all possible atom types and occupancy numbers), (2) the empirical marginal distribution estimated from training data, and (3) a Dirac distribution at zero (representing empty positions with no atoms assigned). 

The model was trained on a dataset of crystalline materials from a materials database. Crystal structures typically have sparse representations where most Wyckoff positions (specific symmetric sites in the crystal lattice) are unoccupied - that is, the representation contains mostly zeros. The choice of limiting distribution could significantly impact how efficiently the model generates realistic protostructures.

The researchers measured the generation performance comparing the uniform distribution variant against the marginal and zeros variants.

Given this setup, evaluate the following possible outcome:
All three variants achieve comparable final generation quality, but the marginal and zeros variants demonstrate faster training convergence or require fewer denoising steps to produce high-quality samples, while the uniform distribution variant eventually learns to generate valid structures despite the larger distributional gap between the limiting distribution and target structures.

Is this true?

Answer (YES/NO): NO